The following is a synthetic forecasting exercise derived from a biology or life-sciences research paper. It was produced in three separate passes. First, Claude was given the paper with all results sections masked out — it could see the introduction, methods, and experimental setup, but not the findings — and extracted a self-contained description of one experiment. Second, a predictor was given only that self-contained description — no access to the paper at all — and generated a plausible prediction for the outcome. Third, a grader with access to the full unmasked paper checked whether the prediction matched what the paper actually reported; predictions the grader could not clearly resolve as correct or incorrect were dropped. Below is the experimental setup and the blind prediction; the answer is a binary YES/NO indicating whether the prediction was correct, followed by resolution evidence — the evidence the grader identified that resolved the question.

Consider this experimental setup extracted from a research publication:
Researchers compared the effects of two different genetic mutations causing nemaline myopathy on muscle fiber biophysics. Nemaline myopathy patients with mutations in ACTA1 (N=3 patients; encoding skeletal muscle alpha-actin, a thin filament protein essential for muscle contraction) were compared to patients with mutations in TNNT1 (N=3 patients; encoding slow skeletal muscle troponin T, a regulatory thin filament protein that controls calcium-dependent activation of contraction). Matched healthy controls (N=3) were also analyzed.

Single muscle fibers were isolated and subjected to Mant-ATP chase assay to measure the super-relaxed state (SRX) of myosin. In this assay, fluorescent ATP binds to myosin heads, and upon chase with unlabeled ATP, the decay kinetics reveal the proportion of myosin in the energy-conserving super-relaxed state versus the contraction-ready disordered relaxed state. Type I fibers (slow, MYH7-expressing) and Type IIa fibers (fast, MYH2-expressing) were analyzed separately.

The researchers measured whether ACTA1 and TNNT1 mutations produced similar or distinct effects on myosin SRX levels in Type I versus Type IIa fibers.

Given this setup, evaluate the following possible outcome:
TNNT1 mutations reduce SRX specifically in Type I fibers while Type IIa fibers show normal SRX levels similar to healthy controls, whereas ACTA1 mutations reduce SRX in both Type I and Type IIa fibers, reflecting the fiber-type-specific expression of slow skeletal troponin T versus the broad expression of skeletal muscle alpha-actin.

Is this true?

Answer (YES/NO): NO